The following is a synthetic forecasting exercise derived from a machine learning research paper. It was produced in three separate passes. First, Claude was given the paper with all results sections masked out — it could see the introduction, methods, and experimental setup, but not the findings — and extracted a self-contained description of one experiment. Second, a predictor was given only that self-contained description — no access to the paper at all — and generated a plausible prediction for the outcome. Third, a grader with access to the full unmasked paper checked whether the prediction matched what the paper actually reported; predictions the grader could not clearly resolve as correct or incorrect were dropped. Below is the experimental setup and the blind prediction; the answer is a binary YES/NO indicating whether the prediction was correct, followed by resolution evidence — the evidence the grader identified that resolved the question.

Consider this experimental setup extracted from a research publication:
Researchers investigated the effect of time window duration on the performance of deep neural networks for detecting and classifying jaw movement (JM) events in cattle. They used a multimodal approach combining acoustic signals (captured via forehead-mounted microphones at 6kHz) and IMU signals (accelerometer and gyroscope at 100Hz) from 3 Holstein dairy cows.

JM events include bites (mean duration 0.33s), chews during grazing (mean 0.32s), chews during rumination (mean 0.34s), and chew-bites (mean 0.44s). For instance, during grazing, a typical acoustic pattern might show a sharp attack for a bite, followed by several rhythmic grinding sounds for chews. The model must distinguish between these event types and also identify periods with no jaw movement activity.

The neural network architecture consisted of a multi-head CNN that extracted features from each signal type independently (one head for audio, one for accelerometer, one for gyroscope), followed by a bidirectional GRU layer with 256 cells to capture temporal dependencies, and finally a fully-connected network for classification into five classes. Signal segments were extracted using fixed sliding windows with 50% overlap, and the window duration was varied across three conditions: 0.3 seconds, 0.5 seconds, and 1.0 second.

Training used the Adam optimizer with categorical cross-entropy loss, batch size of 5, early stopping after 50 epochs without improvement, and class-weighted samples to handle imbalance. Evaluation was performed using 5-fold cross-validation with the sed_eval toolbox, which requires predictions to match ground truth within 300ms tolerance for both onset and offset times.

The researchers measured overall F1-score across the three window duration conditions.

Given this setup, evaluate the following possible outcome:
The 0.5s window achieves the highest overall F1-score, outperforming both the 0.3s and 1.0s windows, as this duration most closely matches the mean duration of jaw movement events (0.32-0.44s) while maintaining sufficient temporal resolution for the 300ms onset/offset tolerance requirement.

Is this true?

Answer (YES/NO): NO